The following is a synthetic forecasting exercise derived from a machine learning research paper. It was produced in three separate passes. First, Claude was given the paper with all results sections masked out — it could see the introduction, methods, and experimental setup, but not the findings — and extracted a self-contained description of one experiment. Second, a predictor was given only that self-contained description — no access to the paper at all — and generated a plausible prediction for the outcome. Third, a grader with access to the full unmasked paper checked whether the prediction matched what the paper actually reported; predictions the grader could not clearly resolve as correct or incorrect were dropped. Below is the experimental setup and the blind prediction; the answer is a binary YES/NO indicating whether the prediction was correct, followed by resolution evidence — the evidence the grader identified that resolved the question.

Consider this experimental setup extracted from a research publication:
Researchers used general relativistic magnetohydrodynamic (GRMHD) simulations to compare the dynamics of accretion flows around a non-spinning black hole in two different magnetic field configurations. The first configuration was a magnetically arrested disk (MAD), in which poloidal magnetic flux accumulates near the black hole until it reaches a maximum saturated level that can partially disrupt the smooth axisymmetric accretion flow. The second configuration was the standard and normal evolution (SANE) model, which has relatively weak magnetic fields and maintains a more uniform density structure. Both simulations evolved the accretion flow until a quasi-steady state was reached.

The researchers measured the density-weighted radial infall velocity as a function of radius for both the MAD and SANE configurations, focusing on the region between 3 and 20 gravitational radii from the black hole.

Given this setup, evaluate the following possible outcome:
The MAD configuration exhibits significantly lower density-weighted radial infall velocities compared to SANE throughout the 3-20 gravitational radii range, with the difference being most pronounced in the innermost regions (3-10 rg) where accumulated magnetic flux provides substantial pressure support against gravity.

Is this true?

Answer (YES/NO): NO